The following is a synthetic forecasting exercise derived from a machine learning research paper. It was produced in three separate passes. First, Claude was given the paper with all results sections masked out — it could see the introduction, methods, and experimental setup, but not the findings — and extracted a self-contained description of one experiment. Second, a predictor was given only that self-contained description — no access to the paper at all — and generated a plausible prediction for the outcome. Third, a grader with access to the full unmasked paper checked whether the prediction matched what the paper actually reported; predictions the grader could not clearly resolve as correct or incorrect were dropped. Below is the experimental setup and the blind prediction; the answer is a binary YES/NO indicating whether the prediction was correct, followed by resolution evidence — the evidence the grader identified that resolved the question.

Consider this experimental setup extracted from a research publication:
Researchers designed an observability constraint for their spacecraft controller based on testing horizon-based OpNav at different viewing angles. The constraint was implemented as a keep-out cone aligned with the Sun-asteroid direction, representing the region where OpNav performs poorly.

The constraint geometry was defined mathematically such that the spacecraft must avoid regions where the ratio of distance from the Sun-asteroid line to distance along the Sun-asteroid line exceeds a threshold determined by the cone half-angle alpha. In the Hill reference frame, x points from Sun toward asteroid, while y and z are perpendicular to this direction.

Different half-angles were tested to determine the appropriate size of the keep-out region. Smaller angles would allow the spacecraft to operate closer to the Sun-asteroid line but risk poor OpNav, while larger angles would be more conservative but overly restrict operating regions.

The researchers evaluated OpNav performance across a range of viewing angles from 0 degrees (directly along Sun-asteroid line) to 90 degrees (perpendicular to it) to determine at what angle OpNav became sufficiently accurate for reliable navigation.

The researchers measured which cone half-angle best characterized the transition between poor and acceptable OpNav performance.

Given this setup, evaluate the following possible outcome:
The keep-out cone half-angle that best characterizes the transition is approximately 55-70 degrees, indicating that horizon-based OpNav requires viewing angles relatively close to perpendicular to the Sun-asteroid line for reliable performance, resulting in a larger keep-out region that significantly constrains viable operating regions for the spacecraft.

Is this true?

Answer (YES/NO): NO